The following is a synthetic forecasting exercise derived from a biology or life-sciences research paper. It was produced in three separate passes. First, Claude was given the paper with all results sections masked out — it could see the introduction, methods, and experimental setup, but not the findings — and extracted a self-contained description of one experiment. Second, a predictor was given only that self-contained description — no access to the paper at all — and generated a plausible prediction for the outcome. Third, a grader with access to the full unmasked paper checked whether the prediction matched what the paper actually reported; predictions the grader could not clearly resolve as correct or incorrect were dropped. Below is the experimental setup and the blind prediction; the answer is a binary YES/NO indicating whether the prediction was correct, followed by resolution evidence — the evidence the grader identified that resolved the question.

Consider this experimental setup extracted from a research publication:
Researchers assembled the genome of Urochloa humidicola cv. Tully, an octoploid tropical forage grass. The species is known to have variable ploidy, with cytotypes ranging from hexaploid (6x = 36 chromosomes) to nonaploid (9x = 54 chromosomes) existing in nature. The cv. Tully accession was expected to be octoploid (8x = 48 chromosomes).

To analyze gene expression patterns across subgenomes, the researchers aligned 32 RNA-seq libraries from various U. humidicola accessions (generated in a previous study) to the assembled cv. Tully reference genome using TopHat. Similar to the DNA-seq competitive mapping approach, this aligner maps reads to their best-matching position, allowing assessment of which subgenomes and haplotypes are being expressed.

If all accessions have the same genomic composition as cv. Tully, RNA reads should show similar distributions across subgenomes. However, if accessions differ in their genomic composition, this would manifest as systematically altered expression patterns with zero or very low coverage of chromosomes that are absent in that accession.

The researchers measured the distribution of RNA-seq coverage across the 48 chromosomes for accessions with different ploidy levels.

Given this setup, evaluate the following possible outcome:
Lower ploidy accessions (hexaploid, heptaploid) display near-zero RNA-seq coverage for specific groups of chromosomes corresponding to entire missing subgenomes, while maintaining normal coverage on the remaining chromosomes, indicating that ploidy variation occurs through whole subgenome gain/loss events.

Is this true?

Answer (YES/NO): YES